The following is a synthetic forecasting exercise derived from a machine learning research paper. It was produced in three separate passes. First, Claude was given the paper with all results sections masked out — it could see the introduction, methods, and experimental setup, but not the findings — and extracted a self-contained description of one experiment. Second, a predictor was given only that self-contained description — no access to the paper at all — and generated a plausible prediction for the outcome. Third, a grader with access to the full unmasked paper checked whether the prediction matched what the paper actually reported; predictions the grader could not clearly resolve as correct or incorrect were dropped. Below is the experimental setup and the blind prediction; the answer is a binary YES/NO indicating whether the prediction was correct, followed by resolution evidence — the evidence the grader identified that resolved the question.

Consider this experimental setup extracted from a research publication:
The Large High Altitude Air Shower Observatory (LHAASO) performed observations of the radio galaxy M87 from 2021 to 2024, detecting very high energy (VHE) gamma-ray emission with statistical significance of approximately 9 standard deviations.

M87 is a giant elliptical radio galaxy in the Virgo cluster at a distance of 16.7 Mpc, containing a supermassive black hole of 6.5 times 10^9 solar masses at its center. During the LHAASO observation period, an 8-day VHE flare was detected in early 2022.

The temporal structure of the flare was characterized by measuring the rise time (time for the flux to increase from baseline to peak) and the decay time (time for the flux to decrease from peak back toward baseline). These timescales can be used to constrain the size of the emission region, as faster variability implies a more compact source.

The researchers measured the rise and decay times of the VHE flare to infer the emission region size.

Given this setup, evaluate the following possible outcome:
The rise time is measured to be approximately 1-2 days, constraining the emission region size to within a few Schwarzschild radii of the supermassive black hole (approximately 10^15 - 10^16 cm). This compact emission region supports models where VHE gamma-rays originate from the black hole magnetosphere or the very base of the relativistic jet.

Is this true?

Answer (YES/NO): YES